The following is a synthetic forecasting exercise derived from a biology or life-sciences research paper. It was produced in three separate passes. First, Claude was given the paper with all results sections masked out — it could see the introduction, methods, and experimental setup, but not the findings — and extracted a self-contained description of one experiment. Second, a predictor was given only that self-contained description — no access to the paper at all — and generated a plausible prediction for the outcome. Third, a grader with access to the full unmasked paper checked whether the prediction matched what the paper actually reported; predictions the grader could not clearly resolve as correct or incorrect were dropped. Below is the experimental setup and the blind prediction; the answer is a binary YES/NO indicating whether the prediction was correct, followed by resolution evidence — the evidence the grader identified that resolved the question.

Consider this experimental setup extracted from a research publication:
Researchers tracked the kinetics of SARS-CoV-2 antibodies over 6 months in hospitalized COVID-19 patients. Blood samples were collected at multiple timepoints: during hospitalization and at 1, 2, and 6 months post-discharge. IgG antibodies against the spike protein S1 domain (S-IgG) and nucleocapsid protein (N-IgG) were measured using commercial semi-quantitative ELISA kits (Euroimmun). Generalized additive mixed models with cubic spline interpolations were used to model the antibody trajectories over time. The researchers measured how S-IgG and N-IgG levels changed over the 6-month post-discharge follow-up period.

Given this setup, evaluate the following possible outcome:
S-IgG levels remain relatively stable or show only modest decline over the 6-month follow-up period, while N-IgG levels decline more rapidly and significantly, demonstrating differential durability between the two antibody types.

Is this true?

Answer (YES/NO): YES